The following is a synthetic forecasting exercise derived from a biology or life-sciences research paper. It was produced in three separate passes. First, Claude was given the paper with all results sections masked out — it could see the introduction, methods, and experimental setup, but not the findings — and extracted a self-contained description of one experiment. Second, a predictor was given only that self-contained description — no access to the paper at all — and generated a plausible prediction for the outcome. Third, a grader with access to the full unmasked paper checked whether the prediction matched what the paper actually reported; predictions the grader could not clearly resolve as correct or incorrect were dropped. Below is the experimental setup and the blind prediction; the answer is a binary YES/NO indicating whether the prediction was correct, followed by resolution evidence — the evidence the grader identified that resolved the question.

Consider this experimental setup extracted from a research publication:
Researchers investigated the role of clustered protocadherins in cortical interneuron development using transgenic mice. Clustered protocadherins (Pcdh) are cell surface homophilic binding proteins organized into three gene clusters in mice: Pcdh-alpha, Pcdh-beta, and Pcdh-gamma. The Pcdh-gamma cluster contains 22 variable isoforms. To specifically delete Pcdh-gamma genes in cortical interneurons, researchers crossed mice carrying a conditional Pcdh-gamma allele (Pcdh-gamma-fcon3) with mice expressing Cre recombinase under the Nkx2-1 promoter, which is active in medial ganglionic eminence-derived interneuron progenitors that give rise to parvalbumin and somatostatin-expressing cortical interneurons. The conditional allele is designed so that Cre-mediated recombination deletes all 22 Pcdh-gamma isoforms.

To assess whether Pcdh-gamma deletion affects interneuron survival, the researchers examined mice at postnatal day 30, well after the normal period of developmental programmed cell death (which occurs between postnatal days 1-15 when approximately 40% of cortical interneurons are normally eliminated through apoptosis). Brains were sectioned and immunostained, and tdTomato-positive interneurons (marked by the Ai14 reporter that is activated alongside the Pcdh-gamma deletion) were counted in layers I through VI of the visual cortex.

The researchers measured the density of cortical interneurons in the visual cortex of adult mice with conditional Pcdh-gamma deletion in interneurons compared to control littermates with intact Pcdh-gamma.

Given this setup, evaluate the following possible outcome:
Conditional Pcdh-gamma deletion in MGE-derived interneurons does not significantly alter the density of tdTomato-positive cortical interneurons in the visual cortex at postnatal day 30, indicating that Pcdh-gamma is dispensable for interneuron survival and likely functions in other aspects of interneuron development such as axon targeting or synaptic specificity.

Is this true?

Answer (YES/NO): NO